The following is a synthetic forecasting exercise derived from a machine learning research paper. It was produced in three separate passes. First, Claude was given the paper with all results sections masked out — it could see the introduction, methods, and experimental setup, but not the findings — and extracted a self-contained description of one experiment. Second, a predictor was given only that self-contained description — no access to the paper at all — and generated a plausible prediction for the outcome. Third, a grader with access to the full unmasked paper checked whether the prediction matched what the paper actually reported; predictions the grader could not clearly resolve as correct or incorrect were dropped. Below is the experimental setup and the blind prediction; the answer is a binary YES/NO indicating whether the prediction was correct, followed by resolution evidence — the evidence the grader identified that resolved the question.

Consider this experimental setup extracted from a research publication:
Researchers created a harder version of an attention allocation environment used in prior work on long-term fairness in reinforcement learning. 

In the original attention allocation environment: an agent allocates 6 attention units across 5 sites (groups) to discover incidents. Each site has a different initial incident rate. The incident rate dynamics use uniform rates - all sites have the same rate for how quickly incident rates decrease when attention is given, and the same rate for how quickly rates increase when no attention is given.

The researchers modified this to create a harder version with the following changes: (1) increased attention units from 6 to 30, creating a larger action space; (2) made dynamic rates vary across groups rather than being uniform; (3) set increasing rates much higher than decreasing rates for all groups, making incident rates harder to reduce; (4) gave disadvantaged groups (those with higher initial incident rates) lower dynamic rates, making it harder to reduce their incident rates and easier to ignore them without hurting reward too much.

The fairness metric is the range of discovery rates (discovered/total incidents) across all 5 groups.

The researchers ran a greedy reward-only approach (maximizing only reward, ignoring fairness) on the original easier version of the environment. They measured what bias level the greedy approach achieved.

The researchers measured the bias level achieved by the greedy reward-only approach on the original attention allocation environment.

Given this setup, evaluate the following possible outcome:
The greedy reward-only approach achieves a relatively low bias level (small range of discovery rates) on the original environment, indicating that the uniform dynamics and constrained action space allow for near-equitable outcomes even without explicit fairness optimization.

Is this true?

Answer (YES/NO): YES